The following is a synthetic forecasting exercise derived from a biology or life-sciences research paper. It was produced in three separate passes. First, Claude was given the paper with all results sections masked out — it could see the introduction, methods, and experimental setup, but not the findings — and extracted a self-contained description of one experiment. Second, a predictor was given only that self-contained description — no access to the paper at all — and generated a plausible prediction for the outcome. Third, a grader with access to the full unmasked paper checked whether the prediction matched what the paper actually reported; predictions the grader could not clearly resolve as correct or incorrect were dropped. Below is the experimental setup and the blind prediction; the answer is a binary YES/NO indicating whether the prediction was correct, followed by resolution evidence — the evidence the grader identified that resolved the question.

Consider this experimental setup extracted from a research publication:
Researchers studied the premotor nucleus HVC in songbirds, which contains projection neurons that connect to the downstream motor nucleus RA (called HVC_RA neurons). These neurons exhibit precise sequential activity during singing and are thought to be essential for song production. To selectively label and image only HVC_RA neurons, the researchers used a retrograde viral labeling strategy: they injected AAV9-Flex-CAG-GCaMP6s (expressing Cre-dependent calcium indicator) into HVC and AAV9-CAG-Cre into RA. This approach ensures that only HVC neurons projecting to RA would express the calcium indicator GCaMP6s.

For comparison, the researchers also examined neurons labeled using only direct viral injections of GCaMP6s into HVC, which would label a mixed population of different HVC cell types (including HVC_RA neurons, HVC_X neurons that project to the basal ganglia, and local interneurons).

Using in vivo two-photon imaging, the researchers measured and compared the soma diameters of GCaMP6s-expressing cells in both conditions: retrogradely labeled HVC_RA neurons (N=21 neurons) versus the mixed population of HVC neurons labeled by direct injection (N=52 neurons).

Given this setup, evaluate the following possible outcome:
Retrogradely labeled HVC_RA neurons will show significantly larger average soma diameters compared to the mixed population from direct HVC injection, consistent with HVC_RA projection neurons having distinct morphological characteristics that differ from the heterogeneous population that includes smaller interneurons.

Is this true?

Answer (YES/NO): NO